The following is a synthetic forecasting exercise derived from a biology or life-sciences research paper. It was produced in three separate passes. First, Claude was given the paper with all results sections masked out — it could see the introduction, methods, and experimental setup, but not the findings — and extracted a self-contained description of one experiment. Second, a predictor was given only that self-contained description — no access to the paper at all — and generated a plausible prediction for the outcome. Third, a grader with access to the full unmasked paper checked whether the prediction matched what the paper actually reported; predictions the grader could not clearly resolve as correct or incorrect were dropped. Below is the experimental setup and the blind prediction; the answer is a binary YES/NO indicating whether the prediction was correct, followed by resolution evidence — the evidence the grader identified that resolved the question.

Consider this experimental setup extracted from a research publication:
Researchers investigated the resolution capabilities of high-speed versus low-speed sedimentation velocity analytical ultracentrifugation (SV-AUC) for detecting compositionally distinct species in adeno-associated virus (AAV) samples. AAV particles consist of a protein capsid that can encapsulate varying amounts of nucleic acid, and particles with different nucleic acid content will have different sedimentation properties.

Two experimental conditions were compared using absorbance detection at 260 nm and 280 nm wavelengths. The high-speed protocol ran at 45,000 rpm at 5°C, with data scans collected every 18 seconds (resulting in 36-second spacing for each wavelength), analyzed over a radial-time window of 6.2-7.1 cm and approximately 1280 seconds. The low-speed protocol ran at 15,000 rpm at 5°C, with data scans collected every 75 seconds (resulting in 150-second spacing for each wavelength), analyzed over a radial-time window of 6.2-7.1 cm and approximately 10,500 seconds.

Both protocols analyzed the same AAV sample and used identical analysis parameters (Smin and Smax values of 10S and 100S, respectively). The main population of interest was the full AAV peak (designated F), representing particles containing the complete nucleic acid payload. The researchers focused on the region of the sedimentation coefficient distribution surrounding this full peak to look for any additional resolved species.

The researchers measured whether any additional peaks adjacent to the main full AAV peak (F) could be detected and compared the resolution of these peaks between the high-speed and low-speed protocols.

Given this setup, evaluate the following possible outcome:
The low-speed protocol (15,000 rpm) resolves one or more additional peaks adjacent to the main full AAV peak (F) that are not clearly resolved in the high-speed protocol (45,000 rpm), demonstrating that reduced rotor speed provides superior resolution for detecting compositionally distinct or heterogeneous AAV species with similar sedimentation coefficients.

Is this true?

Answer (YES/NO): NO